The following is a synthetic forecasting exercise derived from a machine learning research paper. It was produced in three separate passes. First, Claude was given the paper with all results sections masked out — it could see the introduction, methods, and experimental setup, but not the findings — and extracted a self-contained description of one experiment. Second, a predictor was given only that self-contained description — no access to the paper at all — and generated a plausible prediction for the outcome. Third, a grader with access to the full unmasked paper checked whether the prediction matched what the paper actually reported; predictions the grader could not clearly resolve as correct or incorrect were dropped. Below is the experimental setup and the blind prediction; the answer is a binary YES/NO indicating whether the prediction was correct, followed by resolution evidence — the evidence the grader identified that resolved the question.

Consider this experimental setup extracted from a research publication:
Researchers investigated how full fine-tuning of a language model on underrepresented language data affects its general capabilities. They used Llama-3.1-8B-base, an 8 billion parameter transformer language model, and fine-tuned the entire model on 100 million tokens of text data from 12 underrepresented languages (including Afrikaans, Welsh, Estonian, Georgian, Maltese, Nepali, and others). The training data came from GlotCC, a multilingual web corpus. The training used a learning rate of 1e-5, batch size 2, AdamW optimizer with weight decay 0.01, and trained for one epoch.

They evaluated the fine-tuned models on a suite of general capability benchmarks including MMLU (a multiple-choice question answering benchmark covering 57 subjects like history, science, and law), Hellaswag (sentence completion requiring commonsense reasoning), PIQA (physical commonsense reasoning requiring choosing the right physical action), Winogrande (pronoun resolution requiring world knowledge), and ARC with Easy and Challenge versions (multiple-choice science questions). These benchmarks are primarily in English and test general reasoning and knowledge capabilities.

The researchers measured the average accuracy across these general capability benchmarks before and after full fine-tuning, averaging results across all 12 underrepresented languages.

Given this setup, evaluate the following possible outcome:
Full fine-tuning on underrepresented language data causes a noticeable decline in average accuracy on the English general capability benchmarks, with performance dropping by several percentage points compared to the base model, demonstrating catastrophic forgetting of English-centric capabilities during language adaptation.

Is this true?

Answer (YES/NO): YES